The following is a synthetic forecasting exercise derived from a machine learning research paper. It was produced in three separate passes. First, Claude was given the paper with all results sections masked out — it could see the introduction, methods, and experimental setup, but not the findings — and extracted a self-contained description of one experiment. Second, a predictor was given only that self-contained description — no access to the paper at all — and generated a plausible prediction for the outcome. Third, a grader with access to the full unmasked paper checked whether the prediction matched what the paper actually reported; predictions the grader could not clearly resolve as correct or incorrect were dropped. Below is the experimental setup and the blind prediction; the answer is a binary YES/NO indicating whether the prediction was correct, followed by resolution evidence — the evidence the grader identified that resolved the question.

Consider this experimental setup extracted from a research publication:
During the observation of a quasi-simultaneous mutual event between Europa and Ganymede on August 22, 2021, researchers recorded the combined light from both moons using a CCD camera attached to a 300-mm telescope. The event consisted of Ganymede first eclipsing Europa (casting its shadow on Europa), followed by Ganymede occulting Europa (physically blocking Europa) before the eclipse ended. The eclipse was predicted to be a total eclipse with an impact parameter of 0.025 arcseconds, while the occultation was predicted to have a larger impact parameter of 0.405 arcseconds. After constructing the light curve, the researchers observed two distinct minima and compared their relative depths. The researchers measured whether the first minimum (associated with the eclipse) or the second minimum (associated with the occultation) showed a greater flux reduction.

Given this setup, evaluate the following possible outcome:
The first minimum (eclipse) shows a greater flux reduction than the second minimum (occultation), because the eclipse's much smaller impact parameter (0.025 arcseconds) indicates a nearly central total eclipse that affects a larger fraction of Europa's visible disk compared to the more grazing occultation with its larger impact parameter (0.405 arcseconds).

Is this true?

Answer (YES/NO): YES